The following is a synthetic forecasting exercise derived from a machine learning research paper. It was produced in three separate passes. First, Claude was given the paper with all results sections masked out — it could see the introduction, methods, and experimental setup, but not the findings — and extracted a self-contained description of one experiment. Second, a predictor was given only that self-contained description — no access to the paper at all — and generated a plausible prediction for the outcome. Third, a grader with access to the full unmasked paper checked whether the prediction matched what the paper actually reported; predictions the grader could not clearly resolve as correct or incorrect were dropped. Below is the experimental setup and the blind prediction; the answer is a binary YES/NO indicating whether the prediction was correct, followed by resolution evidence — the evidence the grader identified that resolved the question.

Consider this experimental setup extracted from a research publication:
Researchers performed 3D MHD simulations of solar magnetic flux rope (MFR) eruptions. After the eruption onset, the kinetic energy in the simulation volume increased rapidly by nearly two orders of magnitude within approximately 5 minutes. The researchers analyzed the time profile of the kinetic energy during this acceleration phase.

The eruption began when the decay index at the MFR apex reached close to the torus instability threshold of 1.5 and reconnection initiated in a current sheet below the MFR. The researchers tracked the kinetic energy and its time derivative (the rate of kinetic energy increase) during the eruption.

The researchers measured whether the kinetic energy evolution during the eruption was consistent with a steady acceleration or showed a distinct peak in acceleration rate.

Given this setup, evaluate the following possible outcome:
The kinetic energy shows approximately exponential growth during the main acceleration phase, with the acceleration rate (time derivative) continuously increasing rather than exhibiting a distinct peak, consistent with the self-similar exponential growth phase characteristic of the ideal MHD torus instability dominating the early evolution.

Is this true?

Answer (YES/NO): NO